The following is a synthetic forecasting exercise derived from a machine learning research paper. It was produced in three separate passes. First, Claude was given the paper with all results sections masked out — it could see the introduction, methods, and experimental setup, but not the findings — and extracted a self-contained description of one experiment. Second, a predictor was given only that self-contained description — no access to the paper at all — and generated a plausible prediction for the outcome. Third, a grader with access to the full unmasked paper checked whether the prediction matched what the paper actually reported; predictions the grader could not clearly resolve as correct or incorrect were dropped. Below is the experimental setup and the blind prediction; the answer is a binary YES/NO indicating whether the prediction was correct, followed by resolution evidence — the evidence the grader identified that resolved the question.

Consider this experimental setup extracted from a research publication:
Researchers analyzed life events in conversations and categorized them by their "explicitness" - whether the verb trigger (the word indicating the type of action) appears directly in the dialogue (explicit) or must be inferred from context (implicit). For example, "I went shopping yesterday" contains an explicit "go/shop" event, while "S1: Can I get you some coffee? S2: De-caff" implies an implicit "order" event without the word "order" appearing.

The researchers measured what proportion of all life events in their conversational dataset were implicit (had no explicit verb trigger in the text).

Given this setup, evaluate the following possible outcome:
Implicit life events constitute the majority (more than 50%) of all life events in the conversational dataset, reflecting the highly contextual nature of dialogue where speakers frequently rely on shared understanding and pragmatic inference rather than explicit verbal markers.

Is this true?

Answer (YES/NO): NO